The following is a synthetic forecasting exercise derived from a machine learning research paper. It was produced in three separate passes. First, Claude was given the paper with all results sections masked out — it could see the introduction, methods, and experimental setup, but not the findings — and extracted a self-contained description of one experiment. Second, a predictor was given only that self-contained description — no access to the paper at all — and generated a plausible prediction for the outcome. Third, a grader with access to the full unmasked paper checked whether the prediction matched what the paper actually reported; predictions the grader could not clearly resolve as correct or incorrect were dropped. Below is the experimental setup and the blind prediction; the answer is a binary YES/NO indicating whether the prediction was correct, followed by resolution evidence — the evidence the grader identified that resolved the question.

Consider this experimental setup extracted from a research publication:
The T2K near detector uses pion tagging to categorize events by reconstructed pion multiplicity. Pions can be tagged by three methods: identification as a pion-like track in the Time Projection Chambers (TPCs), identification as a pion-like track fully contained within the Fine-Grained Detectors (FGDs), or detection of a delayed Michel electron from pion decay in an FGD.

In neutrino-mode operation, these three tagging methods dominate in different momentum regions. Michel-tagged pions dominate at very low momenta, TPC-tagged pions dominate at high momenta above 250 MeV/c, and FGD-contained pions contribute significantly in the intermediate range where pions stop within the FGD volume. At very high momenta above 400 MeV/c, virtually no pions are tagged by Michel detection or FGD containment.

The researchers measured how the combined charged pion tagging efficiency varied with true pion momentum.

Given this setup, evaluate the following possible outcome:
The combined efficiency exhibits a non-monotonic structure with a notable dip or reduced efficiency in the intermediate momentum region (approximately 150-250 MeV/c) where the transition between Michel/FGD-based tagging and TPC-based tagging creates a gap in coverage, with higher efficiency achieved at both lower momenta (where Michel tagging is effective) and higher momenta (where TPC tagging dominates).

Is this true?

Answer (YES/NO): NO